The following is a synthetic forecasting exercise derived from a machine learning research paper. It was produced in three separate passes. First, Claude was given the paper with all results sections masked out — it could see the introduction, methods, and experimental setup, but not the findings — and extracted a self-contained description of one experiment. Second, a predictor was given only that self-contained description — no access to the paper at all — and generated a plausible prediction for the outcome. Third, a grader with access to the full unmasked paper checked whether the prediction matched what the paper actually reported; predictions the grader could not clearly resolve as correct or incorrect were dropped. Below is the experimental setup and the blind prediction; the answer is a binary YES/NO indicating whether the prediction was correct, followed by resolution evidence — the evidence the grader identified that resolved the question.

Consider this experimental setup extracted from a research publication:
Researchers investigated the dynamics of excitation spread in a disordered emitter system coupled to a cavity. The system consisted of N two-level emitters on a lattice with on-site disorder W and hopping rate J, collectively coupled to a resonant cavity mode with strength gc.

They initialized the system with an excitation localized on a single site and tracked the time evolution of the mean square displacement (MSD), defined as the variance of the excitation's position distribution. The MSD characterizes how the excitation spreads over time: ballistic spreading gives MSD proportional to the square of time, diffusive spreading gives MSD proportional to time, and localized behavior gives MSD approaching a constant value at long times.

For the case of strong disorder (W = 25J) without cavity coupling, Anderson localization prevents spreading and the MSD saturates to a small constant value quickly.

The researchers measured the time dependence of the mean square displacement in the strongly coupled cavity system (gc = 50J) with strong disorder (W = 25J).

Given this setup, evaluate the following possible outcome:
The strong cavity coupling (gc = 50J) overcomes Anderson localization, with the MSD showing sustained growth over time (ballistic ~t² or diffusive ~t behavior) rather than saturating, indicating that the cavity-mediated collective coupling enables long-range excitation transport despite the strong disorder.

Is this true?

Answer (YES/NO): YES